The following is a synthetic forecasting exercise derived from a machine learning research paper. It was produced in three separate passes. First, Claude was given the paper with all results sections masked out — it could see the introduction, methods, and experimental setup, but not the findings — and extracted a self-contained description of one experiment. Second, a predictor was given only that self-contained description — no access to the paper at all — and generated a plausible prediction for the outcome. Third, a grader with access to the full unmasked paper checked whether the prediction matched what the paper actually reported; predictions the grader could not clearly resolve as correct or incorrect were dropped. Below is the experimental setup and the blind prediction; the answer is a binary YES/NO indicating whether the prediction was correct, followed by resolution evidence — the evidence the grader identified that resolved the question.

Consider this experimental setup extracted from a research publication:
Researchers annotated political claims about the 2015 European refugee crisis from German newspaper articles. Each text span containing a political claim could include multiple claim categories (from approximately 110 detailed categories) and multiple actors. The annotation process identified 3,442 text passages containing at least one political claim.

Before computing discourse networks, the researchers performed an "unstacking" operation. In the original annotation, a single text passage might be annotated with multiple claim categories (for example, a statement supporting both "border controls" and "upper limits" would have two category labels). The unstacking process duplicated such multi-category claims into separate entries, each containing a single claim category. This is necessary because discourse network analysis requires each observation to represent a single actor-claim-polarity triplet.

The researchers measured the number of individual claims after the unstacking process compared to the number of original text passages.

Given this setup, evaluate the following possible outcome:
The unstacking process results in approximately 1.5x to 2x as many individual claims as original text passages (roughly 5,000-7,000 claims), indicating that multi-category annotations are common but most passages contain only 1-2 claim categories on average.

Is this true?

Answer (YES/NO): NO